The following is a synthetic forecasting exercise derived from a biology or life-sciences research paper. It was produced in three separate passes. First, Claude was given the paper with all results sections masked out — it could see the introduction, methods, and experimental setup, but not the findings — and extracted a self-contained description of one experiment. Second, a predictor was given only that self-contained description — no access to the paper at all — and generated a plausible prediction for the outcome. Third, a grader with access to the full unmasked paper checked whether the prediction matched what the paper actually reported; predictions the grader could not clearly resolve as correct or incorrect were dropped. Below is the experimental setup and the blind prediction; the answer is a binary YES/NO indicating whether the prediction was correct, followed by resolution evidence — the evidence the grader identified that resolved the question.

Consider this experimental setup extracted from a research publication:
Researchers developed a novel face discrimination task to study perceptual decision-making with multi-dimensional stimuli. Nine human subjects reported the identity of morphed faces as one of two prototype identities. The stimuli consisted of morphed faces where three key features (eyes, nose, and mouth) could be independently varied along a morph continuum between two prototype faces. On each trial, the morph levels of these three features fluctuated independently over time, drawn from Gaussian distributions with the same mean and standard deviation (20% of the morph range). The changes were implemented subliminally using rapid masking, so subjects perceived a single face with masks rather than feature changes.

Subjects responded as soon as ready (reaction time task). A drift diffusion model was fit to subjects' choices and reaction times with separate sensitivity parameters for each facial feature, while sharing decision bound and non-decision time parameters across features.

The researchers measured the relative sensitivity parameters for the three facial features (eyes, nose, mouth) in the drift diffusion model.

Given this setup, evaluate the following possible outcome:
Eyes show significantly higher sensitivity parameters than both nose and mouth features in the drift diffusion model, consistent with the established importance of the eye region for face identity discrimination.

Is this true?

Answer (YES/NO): YES